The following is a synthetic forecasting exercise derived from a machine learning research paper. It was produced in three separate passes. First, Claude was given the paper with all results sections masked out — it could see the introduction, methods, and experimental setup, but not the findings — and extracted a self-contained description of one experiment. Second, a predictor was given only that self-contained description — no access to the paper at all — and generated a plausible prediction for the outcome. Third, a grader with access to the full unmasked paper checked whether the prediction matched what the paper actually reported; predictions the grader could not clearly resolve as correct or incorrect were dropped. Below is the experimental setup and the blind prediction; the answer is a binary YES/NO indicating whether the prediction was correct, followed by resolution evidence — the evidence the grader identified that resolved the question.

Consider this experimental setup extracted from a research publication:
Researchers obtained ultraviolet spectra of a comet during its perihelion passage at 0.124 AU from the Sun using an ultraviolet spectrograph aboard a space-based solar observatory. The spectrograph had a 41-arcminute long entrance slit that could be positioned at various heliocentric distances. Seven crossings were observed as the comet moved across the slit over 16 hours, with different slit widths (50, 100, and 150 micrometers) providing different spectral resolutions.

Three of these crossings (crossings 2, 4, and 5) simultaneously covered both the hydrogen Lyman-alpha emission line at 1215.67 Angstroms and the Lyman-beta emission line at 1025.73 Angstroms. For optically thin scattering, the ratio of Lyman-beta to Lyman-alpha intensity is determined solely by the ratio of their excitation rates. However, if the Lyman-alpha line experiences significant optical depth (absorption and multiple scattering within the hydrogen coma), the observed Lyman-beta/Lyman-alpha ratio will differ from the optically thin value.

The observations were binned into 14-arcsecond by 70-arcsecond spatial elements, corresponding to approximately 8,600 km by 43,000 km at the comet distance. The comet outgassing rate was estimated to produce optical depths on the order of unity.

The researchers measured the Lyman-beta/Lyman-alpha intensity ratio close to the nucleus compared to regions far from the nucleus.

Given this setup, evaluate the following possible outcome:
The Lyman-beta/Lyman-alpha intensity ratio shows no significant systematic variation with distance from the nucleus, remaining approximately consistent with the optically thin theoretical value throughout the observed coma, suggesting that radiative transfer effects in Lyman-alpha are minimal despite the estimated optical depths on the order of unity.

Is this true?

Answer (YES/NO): NO